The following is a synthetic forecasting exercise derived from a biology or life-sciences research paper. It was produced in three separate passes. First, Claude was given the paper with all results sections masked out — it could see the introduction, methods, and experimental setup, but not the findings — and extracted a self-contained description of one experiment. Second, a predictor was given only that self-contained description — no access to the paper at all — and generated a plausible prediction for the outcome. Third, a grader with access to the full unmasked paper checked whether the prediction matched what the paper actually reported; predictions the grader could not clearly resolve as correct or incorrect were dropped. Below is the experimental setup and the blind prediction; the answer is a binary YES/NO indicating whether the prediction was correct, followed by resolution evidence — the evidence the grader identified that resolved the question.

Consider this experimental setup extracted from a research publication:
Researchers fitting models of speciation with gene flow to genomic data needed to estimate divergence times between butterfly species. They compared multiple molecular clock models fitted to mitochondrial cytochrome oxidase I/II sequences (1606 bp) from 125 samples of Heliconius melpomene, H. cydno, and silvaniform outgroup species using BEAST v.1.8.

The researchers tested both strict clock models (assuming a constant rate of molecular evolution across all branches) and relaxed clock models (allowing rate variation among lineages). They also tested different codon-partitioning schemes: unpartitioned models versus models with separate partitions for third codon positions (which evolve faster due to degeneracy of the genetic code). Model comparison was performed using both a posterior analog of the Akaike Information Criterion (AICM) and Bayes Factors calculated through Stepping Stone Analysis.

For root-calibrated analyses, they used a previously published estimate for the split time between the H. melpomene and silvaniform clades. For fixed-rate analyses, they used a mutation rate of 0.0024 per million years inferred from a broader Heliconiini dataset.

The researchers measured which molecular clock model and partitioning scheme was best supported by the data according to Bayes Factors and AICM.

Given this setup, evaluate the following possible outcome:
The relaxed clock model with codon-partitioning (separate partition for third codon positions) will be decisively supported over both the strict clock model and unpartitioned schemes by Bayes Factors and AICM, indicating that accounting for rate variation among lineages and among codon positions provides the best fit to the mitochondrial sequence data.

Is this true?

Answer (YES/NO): NO